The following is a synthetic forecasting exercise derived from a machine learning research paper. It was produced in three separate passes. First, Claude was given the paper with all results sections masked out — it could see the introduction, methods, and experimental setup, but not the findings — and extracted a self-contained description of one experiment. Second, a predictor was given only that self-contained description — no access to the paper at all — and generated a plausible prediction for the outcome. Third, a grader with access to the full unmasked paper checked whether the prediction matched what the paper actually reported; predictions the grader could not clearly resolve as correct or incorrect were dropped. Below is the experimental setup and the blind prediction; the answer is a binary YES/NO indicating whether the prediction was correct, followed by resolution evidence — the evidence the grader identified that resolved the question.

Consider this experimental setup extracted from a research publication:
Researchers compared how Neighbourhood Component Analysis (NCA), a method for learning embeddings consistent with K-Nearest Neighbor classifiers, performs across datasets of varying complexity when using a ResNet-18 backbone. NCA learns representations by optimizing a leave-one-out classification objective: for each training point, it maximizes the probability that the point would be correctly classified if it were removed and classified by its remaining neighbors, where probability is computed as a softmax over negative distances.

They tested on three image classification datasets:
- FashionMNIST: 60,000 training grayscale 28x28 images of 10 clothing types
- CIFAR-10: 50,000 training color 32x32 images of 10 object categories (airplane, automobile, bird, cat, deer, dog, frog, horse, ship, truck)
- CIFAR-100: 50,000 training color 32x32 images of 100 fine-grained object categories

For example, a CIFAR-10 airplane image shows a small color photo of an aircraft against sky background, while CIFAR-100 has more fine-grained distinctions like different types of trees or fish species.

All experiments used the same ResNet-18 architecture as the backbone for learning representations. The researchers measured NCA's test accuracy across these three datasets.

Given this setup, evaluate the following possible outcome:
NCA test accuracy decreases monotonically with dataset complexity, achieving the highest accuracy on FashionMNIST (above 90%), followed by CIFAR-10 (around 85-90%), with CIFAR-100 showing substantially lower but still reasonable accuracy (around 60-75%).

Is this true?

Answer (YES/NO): NO